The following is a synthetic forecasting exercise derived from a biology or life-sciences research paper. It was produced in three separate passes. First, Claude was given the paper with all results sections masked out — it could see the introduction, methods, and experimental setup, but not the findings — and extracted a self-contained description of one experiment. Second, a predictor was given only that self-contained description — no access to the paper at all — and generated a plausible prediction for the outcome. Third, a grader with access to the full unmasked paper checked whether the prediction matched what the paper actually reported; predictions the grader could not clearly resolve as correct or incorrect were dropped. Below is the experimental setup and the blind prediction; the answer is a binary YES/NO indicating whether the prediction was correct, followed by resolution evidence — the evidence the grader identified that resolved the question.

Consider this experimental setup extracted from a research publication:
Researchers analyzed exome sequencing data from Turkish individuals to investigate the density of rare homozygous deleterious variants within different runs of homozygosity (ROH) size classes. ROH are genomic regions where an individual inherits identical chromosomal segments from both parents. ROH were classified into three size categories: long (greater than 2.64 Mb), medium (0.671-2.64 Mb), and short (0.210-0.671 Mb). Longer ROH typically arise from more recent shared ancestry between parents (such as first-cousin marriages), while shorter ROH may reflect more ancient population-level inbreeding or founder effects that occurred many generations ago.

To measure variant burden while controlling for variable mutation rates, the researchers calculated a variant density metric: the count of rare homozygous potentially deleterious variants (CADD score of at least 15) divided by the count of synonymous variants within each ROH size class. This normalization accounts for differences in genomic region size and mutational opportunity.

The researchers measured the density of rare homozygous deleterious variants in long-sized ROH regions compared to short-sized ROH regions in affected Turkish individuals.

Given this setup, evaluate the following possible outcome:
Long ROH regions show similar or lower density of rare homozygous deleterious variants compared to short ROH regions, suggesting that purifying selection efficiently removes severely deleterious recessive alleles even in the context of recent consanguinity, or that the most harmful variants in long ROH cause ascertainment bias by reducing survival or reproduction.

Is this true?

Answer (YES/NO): NO